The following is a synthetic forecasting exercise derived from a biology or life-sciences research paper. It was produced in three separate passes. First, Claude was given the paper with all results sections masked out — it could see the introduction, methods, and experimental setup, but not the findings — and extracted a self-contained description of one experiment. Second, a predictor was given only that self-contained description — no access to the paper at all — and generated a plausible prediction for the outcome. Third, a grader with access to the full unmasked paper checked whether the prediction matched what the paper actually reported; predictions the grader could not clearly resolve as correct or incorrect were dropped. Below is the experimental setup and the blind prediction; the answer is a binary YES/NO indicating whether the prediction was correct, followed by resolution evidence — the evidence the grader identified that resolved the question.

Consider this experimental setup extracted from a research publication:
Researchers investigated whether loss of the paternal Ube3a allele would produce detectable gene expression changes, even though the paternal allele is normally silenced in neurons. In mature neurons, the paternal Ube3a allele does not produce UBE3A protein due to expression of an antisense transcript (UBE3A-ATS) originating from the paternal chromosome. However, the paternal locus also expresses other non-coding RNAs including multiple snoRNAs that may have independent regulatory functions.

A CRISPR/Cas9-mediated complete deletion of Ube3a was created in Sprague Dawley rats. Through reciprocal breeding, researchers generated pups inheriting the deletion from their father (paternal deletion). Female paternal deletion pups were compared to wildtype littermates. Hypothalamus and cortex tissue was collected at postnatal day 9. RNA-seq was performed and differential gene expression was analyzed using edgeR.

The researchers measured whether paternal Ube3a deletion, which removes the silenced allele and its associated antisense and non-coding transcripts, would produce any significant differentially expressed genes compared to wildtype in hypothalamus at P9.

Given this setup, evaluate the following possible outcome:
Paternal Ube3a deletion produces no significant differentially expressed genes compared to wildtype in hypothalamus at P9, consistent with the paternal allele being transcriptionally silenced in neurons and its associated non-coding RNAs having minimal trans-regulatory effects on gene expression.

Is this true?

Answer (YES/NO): YES